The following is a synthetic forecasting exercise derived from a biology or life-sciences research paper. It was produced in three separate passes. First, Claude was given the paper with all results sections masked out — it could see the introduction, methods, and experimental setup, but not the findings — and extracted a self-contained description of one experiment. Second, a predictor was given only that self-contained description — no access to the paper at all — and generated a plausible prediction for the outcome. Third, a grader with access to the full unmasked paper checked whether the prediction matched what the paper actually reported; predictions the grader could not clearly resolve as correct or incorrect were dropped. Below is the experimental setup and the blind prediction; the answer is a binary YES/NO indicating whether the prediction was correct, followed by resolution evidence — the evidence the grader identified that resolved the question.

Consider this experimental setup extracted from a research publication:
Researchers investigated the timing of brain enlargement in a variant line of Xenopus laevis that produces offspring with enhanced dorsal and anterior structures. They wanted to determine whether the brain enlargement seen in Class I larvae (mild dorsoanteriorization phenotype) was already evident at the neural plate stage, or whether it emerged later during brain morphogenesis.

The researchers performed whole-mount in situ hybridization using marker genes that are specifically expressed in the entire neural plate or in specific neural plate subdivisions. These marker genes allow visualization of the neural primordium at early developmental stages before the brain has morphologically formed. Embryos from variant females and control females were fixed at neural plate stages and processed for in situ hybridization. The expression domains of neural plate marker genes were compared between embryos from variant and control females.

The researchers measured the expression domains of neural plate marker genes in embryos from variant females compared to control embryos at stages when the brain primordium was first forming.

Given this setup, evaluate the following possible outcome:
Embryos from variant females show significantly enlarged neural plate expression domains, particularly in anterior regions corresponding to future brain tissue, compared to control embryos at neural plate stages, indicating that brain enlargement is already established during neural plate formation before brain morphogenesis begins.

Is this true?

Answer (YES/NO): YES